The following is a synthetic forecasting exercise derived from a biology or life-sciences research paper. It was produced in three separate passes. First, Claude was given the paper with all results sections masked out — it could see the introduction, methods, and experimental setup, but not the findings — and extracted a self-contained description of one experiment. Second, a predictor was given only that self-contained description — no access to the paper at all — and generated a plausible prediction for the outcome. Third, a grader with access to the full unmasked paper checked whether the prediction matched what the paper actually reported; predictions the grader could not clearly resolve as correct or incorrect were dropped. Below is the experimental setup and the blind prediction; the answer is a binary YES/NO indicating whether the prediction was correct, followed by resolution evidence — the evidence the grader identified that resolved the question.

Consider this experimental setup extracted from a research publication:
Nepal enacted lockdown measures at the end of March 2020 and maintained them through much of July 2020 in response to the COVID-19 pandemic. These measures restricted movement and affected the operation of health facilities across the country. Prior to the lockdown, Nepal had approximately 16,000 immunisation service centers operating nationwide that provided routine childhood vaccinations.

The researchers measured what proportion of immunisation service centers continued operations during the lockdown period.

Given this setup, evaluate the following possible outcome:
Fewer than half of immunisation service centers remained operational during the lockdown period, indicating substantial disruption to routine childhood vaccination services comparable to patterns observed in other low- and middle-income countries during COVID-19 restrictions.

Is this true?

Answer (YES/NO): NO